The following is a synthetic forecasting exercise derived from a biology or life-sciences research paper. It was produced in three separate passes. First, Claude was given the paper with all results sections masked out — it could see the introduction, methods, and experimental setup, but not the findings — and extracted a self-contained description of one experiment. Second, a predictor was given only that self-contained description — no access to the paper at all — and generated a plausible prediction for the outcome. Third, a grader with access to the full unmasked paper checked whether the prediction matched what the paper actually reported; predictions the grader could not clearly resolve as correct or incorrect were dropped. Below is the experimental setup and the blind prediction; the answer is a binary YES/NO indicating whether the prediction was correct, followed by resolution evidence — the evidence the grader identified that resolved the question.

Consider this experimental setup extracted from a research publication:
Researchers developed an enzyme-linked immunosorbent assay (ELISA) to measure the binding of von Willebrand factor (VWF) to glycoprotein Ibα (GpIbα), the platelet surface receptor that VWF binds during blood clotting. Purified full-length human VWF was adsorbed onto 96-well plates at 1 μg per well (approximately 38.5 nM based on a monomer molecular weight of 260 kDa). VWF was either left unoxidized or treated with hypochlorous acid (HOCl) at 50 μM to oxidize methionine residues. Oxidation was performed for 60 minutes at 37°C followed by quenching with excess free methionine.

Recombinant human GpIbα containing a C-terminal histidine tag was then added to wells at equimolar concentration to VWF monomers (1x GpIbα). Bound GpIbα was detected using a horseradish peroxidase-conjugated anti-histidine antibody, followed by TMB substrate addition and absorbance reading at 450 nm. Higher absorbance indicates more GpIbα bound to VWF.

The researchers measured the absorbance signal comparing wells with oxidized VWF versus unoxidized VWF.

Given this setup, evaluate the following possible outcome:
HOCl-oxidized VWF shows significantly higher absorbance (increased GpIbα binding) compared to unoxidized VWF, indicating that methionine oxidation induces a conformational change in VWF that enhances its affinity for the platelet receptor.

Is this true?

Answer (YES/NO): YES